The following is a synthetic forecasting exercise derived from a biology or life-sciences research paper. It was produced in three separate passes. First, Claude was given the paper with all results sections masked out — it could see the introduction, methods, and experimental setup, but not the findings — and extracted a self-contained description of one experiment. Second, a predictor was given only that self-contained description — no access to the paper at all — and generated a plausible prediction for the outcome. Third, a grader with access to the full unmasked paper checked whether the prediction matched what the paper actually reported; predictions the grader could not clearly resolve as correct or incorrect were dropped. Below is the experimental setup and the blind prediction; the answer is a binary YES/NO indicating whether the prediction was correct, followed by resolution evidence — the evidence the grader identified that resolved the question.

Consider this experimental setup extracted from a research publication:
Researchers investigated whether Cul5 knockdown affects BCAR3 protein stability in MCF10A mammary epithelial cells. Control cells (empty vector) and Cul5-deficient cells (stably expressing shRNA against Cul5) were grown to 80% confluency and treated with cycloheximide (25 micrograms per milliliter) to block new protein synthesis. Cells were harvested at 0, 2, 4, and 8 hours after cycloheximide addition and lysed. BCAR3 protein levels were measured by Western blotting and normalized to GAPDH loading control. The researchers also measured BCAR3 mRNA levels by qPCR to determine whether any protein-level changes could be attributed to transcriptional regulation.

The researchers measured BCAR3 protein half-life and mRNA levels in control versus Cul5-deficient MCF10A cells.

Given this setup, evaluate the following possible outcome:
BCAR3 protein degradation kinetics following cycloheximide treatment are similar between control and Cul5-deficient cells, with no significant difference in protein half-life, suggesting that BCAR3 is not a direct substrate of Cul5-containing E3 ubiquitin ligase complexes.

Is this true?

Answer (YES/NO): NO